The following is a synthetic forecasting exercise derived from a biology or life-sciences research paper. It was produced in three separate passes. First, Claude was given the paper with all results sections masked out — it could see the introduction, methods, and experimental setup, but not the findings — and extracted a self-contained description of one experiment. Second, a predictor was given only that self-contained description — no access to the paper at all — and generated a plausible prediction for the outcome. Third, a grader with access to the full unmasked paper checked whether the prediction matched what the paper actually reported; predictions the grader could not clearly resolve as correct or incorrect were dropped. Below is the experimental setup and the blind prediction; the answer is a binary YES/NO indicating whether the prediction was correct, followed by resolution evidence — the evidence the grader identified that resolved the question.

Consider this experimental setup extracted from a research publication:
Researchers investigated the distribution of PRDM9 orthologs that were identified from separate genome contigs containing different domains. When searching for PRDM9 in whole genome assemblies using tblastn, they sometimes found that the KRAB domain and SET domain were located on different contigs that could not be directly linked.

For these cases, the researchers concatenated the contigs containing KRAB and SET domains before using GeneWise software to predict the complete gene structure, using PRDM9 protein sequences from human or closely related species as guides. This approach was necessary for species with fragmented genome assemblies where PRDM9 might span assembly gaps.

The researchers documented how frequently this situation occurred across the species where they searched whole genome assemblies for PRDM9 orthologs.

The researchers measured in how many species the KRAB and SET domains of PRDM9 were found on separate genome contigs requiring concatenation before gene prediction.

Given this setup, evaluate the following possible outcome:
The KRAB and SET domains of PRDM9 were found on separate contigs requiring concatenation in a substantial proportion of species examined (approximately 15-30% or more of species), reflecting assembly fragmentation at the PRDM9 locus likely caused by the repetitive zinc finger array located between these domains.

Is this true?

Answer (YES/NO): NO